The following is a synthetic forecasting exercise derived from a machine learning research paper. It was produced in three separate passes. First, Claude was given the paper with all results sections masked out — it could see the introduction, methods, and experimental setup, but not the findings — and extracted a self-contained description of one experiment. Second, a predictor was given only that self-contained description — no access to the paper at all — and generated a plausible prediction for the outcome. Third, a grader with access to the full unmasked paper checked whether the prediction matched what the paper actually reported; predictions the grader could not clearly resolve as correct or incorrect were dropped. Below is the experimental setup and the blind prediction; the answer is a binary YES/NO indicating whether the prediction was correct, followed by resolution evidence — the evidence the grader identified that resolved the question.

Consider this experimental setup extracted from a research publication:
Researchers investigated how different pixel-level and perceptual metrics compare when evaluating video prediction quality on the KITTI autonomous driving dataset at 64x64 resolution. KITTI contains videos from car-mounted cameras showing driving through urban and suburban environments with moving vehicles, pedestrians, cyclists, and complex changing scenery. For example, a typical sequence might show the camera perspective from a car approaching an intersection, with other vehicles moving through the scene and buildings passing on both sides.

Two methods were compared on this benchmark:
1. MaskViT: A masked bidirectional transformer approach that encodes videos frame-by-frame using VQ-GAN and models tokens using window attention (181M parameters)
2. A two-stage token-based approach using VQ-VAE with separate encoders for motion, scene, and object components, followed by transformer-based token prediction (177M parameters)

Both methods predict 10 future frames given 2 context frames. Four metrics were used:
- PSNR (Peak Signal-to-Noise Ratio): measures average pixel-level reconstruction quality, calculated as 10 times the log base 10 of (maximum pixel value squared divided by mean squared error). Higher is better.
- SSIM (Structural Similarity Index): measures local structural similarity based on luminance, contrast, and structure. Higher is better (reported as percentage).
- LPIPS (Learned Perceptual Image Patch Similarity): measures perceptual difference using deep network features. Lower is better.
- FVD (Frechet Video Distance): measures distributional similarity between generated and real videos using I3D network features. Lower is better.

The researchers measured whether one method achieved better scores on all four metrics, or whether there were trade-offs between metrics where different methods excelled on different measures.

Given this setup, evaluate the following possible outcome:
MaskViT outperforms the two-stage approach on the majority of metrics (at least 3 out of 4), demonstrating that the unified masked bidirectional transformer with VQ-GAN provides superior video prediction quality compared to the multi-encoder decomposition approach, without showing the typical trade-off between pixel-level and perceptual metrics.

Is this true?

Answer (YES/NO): NO